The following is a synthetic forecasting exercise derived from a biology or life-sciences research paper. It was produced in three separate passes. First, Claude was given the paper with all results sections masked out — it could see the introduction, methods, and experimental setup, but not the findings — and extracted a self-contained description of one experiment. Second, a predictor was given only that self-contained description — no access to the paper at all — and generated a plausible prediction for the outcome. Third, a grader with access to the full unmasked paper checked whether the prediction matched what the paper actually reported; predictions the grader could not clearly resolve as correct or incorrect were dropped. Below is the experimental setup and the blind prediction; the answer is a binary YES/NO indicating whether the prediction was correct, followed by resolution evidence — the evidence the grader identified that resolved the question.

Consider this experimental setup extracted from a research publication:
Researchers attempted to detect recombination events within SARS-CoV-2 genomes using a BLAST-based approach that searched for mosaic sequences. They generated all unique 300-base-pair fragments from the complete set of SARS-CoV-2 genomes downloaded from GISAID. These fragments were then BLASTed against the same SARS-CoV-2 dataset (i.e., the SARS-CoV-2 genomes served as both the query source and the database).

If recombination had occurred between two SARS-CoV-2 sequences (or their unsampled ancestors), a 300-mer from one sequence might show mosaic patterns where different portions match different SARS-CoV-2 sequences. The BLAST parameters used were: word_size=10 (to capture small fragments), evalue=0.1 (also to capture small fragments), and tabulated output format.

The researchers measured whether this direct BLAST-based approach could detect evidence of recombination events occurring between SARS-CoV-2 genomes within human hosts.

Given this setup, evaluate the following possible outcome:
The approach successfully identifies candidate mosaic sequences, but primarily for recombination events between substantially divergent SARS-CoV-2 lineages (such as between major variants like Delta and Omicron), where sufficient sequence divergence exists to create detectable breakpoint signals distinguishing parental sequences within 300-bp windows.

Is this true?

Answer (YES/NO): NO